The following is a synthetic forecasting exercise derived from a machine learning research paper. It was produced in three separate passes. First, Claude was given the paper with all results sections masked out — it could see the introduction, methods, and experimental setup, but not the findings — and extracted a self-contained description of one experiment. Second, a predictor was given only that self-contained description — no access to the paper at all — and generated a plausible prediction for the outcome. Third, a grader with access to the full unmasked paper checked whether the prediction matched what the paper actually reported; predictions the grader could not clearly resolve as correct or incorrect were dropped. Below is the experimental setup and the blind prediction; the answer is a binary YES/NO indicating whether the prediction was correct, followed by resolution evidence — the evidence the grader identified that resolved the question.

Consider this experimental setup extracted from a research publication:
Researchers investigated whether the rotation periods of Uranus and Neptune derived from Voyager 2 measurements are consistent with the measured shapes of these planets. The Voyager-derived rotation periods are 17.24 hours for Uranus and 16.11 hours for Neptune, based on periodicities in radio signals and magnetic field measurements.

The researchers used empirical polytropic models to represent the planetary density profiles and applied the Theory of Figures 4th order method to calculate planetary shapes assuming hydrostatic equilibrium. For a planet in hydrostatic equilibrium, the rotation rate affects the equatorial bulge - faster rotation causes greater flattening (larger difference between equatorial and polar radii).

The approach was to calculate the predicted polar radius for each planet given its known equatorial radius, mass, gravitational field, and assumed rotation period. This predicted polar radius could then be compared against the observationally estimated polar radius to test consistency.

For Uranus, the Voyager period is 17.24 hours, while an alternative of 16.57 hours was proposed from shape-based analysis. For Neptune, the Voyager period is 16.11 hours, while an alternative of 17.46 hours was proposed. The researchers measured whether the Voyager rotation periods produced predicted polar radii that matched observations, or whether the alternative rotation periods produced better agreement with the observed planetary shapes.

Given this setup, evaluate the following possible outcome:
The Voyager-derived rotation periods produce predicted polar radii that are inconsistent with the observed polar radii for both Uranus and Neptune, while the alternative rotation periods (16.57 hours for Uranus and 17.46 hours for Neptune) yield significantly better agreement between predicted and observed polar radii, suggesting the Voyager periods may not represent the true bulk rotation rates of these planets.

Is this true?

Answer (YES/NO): NO